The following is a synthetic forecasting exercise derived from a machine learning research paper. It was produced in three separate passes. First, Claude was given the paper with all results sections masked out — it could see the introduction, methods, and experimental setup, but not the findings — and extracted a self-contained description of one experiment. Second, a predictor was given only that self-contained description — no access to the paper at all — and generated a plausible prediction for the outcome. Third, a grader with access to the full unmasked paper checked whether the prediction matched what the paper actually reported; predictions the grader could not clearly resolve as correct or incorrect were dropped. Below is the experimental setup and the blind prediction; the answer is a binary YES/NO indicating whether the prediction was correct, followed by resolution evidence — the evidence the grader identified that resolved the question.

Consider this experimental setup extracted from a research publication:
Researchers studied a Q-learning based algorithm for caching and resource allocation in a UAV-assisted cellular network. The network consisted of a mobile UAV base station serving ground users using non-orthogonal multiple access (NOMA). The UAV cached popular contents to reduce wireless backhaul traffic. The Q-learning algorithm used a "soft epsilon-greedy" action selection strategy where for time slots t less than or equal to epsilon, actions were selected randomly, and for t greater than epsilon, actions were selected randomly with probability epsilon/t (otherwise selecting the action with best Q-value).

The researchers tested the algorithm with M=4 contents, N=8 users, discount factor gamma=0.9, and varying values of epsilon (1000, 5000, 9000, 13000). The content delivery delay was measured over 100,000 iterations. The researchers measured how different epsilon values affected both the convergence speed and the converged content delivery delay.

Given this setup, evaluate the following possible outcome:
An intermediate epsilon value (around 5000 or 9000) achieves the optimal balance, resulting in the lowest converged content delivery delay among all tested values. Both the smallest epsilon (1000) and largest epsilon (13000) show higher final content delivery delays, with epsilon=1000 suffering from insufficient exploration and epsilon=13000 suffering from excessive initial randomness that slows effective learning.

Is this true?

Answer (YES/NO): NO